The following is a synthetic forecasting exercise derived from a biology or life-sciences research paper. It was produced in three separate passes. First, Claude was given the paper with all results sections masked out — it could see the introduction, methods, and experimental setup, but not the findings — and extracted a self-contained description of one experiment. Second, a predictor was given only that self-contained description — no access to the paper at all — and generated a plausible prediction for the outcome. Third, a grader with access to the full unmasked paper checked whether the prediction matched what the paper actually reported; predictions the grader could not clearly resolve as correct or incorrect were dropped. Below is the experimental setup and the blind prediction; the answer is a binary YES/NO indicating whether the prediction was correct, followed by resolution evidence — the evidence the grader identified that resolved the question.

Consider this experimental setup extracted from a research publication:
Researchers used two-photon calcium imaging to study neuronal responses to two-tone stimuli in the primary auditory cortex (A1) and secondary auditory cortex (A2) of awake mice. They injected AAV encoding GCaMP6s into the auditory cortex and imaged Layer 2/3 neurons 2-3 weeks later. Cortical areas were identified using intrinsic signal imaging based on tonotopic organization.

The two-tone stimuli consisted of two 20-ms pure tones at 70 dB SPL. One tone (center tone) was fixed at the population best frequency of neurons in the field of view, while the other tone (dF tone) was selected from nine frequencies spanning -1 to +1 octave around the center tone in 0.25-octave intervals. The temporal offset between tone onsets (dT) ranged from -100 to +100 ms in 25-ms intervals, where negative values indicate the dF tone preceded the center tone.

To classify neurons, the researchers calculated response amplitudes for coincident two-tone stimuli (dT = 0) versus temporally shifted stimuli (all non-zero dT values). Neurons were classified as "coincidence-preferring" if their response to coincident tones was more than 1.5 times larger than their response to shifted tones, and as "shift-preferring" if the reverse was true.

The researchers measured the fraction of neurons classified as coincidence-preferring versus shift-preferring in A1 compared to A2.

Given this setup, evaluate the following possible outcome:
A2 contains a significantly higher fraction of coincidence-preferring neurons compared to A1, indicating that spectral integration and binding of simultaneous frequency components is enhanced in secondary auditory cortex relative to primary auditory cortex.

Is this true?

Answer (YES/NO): YES